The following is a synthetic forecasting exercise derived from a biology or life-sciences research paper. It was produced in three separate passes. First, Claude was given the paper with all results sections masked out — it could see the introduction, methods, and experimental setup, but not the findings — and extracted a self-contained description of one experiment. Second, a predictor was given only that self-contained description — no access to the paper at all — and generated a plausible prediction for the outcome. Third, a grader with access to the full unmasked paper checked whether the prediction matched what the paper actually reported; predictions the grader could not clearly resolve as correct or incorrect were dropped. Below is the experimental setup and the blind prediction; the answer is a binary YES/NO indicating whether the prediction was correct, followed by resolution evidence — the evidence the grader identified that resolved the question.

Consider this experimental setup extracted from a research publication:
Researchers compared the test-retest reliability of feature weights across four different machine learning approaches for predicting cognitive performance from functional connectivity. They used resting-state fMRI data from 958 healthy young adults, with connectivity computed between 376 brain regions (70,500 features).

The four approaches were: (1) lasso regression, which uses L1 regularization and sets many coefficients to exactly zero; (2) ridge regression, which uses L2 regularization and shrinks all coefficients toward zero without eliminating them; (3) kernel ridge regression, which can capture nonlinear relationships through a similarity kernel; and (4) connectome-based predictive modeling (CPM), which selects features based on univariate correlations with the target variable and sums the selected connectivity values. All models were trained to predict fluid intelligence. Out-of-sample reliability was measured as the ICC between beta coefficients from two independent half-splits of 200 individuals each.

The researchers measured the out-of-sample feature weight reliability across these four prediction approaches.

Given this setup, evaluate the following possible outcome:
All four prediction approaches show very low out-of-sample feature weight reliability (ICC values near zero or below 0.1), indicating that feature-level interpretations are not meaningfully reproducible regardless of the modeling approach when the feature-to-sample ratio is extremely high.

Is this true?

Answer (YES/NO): NO